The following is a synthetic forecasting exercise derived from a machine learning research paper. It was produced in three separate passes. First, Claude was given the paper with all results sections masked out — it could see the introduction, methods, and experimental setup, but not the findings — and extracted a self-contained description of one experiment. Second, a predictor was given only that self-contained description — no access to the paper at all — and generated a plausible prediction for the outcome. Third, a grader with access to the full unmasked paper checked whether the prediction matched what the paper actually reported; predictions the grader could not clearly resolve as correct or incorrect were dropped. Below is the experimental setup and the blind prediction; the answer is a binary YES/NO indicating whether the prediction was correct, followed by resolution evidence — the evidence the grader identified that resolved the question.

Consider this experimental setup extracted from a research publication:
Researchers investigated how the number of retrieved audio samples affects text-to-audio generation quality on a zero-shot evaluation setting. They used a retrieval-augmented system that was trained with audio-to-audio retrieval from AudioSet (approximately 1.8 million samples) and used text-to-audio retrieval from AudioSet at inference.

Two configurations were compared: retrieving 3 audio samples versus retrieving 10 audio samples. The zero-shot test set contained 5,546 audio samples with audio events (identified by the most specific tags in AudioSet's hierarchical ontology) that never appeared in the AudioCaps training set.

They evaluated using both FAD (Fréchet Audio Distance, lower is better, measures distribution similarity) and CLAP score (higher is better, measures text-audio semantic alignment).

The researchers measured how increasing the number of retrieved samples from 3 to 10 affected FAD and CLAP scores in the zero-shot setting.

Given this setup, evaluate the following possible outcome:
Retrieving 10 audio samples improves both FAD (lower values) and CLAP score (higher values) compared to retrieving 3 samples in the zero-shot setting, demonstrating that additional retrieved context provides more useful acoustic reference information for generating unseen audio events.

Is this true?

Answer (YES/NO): NO